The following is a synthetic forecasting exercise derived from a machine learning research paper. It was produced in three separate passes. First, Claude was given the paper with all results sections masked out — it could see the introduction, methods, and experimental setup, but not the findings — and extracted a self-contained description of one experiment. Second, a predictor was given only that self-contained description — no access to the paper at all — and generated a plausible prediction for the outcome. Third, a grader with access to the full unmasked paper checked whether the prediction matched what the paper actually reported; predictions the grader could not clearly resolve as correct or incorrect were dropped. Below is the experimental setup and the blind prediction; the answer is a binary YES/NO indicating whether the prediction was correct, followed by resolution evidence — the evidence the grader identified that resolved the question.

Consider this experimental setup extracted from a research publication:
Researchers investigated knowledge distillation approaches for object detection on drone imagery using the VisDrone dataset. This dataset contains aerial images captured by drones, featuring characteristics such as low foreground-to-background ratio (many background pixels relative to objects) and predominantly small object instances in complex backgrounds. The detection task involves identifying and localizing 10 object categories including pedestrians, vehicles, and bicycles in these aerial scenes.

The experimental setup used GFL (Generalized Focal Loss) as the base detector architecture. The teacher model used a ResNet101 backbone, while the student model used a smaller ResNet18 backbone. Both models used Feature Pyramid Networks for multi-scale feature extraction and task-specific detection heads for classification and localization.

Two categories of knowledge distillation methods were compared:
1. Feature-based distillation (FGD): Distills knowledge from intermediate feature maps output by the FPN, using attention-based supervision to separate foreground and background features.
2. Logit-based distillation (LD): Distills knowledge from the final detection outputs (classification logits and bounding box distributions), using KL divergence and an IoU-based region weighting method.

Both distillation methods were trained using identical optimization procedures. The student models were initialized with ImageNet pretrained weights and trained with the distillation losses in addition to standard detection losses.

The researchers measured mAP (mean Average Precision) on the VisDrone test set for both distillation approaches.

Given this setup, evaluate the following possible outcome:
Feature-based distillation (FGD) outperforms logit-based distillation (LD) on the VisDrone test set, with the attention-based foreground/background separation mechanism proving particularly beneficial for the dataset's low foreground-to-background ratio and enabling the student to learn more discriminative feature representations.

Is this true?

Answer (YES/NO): NO